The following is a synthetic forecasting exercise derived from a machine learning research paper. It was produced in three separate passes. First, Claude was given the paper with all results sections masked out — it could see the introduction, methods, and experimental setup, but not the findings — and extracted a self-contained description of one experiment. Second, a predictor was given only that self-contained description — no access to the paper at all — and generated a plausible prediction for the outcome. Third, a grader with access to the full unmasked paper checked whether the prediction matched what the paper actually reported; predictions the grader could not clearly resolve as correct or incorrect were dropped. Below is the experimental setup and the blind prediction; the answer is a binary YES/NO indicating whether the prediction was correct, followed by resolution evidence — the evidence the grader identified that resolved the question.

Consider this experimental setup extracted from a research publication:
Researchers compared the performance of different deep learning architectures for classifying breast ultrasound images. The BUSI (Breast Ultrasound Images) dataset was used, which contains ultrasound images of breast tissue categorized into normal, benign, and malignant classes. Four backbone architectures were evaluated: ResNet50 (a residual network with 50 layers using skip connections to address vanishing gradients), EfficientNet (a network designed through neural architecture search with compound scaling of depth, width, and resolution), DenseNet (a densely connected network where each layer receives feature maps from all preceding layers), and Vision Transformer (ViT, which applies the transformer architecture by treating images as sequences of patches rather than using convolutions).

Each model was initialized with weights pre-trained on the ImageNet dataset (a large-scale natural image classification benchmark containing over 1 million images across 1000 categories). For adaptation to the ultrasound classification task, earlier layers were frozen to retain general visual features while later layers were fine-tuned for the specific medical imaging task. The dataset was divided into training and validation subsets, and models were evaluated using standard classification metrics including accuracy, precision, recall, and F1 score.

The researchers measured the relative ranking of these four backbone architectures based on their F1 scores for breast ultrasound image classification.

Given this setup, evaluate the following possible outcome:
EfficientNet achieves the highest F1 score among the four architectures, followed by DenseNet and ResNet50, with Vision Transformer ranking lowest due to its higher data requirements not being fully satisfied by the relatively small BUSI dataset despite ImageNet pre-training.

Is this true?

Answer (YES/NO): NO